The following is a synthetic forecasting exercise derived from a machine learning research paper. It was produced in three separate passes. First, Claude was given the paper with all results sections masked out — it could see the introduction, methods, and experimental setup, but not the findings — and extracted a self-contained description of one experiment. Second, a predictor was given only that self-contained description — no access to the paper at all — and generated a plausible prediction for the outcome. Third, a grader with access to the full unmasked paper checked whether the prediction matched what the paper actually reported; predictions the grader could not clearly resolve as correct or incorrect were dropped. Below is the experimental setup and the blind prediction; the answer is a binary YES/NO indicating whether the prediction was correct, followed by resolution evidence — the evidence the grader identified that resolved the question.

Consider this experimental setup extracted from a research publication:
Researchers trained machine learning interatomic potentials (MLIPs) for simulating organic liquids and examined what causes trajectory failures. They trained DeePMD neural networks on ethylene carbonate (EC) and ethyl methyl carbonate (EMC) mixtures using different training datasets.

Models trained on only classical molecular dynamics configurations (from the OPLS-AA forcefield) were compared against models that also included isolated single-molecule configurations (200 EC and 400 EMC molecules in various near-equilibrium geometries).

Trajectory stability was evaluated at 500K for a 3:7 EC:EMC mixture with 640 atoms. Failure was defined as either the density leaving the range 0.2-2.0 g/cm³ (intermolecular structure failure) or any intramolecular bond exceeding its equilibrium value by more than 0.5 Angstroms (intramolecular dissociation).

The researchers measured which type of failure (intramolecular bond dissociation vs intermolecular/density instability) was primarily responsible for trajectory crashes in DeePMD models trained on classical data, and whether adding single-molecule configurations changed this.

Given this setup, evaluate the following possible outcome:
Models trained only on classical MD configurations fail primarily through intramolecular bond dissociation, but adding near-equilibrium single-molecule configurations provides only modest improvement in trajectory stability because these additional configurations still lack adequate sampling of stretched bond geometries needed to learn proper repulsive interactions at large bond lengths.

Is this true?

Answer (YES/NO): NO